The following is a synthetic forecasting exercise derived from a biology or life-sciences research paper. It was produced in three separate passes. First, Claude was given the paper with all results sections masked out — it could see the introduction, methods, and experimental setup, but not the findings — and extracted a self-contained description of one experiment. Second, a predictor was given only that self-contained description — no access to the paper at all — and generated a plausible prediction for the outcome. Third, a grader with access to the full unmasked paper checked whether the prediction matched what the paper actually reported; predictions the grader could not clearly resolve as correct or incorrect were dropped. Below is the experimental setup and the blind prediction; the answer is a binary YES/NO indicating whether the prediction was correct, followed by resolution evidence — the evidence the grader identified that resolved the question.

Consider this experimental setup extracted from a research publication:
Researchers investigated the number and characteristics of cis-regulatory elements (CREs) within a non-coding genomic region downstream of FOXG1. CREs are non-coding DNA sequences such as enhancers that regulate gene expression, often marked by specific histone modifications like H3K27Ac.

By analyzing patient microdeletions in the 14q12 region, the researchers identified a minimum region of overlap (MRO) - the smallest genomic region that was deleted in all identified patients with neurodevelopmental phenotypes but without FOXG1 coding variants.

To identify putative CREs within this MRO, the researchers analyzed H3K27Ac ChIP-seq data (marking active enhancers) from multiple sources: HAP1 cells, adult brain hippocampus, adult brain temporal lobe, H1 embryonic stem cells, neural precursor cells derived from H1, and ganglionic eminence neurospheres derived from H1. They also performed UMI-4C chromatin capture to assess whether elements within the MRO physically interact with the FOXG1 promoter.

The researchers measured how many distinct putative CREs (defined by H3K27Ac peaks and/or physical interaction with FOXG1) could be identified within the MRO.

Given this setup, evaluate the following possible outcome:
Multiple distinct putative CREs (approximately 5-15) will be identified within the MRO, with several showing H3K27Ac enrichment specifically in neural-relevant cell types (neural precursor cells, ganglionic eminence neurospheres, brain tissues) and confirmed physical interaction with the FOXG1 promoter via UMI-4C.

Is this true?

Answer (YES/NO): NO